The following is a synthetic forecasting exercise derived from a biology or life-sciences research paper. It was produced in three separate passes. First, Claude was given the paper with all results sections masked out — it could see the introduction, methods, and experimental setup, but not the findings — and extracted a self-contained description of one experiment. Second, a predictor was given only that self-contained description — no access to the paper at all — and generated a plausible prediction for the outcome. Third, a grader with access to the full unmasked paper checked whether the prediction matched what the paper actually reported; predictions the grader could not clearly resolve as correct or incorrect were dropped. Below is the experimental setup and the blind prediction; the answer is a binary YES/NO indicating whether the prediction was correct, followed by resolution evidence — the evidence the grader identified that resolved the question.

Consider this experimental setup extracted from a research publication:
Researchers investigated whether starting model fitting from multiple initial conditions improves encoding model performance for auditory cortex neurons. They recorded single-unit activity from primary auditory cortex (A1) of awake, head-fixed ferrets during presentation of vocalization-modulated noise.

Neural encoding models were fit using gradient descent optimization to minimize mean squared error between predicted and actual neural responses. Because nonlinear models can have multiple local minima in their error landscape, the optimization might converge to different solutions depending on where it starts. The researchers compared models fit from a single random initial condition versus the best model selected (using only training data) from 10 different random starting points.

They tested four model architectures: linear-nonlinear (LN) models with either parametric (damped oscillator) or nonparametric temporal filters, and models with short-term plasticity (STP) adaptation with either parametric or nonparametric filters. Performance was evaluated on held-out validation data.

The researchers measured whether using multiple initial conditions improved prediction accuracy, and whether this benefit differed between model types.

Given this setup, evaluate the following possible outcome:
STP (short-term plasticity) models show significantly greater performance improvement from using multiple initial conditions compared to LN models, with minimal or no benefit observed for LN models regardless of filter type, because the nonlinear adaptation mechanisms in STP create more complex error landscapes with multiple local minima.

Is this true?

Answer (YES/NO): YES